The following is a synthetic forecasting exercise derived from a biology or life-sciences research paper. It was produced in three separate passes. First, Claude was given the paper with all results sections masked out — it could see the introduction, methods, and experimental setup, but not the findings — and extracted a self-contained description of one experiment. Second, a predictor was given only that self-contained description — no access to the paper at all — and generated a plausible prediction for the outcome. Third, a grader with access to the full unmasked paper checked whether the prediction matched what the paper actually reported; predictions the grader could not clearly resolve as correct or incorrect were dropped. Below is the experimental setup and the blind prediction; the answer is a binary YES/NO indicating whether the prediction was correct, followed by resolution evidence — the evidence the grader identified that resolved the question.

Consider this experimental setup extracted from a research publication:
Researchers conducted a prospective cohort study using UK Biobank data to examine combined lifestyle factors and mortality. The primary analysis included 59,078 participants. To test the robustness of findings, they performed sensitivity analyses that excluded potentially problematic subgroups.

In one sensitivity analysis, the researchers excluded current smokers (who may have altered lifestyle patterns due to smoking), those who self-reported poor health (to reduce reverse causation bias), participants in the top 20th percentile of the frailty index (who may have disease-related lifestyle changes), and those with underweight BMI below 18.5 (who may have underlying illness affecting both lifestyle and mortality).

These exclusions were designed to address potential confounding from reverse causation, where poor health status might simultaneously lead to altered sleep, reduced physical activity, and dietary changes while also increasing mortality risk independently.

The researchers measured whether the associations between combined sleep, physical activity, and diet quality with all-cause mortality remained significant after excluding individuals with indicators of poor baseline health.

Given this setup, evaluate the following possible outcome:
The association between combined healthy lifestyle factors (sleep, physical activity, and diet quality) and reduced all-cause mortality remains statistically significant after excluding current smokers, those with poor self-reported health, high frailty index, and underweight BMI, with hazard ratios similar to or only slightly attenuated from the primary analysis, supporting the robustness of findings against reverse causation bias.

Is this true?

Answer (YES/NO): YES